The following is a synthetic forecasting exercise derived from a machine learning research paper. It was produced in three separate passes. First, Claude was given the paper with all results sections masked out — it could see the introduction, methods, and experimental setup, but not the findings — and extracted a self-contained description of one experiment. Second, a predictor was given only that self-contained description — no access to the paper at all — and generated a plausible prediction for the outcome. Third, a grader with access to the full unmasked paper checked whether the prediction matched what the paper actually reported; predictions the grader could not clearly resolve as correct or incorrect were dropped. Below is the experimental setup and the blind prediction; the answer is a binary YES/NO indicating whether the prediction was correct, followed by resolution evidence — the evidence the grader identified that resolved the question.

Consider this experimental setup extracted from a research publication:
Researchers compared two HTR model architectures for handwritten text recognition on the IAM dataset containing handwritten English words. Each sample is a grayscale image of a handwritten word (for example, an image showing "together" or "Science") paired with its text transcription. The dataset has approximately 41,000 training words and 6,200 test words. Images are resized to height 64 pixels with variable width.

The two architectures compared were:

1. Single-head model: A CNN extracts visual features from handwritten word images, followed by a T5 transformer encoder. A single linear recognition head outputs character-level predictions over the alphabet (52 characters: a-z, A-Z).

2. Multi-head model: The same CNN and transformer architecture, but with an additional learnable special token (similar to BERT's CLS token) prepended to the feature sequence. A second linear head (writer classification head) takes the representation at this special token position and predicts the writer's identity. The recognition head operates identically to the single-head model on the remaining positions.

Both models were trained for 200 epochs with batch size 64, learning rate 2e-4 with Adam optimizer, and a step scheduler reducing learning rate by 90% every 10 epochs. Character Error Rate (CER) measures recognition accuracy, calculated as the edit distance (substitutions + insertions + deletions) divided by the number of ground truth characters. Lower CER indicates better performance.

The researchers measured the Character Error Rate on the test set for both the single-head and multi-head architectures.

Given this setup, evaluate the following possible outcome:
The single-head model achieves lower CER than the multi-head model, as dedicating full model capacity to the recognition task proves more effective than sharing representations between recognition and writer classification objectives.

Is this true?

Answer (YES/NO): YES